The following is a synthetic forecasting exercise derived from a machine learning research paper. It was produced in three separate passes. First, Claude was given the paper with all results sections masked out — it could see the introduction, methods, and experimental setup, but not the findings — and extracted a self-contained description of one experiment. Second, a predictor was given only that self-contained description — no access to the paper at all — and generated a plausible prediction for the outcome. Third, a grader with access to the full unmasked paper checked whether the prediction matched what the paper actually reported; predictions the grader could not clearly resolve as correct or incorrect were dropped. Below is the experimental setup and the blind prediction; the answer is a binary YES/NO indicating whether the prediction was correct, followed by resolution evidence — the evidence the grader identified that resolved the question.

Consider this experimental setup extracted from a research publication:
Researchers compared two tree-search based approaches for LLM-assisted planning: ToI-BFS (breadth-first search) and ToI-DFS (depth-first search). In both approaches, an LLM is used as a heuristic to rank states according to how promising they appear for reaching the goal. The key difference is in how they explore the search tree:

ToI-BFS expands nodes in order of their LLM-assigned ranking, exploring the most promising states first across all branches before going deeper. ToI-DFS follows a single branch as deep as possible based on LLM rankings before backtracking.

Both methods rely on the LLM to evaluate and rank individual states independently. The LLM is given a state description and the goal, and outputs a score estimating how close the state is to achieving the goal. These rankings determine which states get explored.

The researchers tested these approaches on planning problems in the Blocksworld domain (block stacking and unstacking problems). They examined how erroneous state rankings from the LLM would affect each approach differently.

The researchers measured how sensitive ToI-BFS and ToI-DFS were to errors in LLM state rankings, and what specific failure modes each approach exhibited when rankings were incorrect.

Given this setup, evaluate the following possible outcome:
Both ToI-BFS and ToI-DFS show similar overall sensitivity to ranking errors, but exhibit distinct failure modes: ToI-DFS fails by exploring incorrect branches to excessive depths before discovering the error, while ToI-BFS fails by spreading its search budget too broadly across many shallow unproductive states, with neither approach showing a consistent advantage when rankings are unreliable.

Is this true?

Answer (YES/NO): NO